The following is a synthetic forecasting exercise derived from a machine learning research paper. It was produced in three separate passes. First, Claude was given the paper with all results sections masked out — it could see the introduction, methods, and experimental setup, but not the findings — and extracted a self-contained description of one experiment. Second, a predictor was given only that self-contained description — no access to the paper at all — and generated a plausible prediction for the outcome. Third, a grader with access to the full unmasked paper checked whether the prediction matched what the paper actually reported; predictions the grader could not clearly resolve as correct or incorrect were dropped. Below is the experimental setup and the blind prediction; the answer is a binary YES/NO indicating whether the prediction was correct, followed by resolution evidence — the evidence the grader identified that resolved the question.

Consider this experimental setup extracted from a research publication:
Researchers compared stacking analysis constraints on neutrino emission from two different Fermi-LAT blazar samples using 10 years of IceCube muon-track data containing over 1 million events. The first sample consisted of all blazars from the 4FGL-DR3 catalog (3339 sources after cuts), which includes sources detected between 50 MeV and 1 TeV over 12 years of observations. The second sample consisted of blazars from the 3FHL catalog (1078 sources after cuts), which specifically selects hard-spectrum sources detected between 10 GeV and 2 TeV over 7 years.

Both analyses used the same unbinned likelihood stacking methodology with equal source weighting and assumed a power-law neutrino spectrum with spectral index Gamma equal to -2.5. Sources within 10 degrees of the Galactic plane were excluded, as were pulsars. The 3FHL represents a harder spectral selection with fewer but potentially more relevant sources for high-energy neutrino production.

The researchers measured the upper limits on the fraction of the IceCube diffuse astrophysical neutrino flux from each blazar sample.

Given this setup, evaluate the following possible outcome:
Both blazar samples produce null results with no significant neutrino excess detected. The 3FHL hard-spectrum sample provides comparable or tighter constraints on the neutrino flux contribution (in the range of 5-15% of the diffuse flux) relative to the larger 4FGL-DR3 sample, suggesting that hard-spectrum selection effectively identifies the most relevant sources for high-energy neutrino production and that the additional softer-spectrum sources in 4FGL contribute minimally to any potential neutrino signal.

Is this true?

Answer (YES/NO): NO